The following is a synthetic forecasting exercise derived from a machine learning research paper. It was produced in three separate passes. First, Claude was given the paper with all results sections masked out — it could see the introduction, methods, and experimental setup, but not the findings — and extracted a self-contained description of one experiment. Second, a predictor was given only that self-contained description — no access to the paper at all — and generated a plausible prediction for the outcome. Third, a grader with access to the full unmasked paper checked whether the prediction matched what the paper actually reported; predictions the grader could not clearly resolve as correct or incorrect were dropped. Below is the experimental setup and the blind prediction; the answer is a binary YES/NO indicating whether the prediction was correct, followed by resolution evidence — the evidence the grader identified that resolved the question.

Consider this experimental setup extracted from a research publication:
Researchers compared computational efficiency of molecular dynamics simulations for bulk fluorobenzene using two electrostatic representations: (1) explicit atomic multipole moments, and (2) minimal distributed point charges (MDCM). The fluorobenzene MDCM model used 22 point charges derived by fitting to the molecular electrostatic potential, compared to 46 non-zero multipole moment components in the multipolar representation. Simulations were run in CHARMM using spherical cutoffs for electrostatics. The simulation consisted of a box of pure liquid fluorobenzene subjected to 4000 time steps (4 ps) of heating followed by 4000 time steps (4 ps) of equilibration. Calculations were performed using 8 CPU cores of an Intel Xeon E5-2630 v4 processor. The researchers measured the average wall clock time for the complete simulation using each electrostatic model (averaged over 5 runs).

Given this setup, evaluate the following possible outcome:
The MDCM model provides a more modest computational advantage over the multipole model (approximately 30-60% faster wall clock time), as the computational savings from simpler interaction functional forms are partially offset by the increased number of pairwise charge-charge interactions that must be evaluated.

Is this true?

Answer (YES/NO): NO